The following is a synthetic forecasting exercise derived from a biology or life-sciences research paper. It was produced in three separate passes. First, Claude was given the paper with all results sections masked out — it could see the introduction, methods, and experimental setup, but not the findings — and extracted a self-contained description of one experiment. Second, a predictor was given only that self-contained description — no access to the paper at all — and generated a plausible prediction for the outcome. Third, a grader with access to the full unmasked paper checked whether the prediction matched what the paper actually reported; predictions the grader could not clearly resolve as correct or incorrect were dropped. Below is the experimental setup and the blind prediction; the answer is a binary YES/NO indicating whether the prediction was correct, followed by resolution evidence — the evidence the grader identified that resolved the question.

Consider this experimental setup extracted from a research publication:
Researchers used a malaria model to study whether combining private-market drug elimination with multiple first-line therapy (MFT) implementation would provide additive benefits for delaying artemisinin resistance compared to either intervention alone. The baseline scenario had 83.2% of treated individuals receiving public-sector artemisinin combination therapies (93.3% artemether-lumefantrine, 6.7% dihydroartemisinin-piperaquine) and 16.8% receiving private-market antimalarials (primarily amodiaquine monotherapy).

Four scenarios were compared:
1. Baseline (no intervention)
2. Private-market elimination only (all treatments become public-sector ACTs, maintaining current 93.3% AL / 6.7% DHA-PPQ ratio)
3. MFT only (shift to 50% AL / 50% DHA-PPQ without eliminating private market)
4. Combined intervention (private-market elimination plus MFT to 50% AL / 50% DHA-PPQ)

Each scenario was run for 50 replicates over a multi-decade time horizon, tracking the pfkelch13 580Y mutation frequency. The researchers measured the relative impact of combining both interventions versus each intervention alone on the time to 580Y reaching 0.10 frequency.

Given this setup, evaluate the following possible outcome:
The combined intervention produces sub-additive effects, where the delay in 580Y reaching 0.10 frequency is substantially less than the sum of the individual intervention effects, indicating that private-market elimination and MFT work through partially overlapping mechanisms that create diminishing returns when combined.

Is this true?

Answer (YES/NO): NO